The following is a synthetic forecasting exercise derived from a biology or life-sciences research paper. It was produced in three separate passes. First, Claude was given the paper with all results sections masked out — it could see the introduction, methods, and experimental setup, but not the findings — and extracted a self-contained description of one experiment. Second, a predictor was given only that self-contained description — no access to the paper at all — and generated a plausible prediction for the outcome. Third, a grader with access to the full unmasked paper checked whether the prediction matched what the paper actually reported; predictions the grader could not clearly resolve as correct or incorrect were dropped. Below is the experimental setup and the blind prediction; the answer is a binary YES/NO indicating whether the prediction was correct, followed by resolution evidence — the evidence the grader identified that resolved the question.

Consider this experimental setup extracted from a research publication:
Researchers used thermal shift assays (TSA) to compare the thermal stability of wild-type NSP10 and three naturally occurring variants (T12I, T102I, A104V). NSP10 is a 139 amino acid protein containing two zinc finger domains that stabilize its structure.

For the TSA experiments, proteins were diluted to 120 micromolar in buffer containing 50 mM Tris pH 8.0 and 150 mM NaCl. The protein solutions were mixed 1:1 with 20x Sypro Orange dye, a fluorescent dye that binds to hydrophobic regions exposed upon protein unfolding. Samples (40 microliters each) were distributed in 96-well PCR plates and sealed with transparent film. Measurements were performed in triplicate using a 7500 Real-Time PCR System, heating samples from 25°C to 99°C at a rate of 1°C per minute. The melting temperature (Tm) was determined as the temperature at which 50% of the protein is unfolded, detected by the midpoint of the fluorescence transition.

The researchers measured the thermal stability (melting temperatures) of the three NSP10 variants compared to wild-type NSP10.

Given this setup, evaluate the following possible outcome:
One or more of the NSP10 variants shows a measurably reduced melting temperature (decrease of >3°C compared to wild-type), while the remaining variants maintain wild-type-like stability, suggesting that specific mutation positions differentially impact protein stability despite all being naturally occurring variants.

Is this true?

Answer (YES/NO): NO